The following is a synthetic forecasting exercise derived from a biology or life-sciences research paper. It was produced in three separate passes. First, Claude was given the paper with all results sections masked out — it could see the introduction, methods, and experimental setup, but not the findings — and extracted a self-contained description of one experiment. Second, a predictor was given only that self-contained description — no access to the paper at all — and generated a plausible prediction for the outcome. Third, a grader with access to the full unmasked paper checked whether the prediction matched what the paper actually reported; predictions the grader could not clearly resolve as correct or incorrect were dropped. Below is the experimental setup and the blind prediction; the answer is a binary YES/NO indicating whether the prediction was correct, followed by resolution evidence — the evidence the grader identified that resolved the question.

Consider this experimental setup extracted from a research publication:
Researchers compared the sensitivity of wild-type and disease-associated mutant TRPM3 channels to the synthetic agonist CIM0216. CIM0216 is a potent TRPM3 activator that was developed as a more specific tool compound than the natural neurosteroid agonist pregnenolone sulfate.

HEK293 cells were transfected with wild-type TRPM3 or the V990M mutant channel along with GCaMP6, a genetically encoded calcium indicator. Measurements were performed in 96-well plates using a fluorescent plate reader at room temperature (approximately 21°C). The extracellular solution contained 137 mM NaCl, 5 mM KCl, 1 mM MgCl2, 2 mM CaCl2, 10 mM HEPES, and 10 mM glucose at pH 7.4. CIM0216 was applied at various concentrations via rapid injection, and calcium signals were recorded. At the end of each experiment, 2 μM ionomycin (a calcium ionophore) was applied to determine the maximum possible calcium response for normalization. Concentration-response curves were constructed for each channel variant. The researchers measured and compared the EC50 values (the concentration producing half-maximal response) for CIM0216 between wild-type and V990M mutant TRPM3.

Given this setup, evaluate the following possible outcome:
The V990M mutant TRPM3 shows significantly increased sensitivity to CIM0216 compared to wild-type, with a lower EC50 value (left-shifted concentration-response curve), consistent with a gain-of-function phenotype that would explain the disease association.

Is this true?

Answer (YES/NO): YES